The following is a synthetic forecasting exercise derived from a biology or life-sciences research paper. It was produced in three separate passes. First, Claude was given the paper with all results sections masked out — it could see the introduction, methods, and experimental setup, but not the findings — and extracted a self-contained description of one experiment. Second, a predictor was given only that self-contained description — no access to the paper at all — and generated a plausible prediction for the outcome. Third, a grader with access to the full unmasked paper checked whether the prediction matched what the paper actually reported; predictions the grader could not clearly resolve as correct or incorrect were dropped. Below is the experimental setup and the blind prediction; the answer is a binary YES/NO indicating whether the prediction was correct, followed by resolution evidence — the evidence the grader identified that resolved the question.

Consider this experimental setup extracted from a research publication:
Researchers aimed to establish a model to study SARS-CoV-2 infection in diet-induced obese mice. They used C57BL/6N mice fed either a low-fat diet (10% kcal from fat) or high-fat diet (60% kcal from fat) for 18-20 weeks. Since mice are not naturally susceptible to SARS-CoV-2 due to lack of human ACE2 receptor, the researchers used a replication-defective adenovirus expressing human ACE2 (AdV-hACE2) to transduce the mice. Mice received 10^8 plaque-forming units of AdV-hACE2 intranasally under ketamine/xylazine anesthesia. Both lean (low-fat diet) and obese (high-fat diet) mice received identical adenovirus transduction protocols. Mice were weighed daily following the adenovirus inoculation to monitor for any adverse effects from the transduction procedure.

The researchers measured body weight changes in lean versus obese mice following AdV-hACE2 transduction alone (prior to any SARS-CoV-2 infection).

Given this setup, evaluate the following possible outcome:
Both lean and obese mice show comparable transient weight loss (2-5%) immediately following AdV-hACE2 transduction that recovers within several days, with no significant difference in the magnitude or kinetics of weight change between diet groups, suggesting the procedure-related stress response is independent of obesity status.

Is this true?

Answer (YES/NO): NO